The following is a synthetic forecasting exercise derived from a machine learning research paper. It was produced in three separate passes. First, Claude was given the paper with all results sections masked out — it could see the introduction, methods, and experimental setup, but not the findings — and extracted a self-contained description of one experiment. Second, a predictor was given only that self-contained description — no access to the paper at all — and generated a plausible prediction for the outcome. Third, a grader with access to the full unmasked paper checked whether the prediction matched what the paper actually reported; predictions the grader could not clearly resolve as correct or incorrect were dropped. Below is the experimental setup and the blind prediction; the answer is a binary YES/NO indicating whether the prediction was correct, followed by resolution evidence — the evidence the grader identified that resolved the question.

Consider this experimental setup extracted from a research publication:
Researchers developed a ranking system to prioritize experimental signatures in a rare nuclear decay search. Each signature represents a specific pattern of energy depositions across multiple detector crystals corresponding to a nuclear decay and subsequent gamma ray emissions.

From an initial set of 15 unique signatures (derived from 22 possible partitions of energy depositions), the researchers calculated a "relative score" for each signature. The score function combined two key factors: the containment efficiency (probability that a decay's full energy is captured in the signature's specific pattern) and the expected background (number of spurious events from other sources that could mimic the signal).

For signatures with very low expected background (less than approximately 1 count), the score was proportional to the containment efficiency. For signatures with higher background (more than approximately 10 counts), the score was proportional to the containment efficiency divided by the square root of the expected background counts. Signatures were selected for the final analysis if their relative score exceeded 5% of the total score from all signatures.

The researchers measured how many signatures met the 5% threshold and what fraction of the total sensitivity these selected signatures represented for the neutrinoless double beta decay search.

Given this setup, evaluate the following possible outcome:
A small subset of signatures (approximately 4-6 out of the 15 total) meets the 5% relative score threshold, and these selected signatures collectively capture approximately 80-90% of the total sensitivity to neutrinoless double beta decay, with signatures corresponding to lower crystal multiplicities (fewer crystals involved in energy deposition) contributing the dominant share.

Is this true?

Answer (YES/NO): NO